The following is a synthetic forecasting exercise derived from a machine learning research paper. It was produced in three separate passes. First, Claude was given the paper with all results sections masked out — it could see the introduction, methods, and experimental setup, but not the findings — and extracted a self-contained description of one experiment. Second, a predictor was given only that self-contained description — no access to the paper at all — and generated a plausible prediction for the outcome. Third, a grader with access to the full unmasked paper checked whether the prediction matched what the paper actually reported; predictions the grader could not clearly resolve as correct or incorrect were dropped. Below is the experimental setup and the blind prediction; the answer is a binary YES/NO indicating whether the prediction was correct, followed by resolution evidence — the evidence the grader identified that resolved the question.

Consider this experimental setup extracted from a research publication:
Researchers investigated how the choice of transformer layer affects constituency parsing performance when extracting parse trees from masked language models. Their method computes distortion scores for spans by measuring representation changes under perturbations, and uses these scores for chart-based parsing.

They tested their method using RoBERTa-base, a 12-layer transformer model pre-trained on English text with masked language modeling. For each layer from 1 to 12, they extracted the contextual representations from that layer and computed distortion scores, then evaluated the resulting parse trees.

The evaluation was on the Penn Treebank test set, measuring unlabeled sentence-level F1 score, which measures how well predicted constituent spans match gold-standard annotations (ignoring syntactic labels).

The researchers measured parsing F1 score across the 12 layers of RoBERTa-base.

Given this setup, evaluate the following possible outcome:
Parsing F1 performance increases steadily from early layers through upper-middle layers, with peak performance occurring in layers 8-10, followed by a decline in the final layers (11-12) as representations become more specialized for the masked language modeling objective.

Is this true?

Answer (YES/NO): NO